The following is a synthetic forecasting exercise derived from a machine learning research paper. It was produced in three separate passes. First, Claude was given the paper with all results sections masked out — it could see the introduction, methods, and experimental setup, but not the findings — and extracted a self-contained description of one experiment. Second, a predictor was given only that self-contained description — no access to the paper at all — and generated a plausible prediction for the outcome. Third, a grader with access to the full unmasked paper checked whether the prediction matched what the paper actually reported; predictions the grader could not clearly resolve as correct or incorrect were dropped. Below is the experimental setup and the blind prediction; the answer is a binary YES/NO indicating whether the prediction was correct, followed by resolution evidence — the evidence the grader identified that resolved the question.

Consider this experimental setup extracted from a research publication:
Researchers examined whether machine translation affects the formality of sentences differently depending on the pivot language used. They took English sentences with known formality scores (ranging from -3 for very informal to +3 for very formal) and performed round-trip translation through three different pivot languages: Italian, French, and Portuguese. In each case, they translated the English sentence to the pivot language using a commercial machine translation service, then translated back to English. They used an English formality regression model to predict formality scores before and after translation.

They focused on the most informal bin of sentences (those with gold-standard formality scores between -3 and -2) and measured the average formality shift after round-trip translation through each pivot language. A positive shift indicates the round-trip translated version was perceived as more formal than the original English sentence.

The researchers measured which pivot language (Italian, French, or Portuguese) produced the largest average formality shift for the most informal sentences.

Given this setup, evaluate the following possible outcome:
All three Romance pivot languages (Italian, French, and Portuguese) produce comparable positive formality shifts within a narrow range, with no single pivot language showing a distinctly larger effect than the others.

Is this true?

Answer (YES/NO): NO